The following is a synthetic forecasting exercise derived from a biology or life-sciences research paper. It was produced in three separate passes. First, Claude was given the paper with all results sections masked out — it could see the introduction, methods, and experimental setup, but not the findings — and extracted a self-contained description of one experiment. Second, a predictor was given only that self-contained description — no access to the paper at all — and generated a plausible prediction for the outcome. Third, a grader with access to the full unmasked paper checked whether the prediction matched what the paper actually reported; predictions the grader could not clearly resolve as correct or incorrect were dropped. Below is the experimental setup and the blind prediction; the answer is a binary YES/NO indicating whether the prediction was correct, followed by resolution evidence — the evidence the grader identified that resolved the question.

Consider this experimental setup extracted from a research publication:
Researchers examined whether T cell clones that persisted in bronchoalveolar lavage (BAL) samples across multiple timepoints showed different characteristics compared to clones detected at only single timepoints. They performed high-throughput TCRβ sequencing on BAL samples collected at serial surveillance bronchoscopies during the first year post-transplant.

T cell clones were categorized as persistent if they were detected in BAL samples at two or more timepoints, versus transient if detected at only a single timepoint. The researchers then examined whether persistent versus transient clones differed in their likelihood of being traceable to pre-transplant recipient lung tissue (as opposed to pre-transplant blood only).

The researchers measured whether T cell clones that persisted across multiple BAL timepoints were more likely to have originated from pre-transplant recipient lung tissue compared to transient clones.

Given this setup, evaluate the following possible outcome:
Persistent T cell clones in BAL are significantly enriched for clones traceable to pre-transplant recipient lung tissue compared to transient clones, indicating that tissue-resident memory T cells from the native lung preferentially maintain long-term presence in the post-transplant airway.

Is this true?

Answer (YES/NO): NO